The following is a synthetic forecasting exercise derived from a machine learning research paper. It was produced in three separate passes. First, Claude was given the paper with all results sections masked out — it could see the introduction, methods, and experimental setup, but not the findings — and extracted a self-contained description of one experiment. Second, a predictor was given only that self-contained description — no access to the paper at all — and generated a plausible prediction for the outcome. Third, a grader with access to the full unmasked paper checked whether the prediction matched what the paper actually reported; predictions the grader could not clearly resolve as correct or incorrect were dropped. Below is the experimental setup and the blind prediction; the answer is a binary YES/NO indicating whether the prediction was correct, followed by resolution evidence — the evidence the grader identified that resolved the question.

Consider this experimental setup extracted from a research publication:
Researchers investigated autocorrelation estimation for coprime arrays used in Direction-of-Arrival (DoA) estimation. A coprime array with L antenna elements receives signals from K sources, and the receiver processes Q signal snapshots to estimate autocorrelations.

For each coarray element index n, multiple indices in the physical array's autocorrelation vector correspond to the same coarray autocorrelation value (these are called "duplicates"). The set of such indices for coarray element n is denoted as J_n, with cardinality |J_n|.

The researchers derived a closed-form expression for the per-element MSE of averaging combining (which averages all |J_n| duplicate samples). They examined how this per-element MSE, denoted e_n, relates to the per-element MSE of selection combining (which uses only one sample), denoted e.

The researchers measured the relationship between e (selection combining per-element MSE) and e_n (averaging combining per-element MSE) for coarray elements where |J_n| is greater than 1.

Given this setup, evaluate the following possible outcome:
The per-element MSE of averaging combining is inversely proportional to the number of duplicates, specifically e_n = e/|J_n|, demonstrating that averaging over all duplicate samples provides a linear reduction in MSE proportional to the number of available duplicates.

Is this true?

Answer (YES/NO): NO